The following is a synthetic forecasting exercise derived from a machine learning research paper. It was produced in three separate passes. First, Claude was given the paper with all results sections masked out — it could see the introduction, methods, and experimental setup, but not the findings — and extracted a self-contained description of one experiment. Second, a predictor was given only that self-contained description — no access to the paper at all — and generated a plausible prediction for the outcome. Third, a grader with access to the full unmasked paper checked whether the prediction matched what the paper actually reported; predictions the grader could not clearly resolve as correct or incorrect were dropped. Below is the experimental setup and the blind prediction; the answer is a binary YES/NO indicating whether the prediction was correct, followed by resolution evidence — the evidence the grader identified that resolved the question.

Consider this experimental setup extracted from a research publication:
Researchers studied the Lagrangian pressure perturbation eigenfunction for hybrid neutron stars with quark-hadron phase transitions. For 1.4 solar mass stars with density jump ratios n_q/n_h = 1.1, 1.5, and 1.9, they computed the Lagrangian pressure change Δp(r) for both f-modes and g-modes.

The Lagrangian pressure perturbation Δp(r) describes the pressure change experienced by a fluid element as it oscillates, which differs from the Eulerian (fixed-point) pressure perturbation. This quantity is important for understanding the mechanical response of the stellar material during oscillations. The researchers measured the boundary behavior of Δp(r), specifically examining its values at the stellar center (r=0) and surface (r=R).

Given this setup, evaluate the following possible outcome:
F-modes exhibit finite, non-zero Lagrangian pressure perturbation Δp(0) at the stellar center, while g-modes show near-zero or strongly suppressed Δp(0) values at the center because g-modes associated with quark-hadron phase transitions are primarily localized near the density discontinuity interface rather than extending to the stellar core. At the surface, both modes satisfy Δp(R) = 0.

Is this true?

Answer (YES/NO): NO